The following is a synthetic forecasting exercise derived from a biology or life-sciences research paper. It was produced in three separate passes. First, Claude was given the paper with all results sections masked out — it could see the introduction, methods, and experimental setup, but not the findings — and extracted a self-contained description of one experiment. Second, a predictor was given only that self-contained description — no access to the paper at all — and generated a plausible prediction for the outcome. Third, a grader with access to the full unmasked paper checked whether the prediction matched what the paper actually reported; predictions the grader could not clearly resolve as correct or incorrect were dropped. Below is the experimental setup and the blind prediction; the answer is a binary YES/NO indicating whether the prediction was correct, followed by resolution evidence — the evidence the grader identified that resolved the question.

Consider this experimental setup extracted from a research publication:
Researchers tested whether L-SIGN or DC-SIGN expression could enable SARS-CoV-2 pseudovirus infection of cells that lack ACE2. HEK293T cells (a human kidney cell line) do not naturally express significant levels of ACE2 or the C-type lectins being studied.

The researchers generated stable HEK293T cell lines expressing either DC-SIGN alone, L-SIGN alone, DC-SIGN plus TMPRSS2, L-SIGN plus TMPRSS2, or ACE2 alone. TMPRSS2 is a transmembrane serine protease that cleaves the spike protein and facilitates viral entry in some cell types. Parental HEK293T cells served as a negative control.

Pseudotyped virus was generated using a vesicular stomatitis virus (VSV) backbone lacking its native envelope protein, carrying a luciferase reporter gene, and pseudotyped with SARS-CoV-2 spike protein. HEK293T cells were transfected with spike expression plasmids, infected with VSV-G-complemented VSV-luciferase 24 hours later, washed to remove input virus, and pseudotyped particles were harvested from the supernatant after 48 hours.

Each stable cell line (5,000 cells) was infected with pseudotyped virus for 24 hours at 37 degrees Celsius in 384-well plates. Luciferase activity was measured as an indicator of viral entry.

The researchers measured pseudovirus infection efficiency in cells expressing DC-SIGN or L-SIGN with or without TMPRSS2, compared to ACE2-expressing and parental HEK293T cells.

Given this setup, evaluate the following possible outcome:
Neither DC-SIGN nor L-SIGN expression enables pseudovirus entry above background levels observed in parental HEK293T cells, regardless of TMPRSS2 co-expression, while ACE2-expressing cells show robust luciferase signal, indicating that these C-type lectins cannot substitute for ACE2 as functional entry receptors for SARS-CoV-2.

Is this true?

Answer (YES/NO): NO